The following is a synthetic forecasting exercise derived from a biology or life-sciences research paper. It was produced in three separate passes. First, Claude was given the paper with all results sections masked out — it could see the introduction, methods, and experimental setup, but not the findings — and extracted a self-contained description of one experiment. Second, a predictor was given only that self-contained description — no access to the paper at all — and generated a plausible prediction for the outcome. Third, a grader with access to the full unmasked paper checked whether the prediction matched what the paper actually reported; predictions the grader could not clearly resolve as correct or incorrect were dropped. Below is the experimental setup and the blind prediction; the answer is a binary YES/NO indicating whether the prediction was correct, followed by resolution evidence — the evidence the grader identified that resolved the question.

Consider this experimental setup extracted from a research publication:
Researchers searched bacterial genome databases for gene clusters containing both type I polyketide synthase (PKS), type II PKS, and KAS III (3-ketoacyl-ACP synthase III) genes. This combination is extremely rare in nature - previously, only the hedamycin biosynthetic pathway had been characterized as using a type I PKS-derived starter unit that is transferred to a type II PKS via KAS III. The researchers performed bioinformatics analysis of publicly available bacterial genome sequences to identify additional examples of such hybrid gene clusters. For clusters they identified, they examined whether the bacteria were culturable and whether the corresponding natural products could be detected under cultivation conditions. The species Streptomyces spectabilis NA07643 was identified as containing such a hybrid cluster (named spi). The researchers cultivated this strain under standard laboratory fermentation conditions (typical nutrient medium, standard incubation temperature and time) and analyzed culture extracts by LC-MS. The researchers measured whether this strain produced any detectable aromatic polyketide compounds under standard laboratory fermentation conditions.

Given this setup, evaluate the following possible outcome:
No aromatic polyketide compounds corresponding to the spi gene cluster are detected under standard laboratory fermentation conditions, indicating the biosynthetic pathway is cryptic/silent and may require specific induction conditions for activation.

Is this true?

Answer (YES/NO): NO